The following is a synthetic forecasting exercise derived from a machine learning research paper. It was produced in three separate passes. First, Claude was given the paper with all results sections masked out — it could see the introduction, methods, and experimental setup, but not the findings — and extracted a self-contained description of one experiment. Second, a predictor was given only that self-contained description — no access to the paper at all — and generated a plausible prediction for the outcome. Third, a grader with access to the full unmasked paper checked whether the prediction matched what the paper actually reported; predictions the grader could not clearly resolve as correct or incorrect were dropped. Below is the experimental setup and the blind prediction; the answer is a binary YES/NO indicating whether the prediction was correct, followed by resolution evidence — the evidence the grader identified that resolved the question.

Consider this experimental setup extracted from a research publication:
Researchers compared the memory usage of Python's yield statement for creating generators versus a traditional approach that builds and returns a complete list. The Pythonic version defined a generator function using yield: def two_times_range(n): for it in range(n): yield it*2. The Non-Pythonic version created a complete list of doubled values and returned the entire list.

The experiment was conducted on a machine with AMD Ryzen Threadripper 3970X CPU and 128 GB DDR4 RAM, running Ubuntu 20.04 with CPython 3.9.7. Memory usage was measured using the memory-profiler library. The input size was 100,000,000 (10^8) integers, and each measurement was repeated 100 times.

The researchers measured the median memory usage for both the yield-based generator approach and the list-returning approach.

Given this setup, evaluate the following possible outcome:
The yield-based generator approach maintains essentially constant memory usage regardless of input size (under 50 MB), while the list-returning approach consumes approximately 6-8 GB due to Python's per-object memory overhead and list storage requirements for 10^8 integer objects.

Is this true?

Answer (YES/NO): NO